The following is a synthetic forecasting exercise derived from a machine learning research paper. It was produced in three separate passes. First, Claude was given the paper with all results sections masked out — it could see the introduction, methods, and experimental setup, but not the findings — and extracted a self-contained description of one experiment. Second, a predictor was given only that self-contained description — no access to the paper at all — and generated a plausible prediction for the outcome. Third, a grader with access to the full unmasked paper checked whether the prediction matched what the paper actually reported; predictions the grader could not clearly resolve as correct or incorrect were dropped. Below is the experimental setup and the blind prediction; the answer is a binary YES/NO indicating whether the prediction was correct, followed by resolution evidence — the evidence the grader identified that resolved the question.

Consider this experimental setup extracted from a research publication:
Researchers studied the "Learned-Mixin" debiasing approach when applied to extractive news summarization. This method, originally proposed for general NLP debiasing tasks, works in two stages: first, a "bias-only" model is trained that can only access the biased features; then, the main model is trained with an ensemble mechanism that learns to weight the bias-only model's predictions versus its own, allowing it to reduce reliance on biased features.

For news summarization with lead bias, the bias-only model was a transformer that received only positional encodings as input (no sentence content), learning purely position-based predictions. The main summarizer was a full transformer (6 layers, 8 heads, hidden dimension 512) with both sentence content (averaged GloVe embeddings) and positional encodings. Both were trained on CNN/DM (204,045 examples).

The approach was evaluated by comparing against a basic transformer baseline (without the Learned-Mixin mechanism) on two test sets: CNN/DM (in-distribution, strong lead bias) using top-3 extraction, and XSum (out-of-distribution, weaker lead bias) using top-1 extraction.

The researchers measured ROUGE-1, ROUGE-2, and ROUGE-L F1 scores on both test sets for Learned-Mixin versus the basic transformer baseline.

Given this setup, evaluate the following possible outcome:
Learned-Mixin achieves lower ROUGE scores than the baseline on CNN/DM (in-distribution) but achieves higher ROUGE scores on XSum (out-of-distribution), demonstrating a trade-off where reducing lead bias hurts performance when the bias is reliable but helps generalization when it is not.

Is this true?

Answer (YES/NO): NO